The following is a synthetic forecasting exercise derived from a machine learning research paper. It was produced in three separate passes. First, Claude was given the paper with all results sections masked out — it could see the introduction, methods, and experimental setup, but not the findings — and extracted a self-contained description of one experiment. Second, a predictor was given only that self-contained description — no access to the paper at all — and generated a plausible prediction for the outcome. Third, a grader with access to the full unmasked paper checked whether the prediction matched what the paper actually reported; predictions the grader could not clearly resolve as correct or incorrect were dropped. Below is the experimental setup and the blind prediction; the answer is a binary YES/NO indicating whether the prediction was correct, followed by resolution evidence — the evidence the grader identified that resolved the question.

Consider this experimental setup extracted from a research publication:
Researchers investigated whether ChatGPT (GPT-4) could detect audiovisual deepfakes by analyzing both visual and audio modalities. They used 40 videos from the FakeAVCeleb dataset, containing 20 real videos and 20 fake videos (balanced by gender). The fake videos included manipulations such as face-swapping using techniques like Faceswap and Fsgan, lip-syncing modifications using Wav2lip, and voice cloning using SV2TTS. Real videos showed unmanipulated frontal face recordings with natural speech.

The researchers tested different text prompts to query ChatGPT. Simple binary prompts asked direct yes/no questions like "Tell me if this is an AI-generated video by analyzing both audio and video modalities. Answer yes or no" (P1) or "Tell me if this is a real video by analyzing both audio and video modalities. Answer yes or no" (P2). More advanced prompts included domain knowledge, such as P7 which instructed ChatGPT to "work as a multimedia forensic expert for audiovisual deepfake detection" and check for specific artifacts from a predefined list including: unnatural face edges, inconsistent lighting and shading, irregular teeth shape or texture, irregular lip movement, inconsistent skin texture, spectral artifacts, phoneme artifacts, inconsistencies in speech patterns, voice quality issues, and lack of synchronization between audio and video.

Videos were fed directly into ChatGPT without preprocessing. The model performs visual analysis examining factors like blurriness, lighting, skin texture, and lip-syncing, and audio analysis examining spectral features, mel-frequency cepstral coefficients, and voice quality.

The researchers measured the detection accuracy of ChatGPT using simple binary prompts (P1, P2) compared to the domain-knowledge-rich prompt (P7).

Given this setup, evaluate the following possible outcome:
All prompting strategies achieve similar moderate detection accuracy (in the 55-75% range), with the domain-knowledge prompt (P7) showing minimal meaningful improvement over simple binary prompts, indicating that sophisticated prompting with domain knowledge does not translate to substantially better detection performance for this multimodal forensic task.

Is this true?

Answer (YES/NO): NO